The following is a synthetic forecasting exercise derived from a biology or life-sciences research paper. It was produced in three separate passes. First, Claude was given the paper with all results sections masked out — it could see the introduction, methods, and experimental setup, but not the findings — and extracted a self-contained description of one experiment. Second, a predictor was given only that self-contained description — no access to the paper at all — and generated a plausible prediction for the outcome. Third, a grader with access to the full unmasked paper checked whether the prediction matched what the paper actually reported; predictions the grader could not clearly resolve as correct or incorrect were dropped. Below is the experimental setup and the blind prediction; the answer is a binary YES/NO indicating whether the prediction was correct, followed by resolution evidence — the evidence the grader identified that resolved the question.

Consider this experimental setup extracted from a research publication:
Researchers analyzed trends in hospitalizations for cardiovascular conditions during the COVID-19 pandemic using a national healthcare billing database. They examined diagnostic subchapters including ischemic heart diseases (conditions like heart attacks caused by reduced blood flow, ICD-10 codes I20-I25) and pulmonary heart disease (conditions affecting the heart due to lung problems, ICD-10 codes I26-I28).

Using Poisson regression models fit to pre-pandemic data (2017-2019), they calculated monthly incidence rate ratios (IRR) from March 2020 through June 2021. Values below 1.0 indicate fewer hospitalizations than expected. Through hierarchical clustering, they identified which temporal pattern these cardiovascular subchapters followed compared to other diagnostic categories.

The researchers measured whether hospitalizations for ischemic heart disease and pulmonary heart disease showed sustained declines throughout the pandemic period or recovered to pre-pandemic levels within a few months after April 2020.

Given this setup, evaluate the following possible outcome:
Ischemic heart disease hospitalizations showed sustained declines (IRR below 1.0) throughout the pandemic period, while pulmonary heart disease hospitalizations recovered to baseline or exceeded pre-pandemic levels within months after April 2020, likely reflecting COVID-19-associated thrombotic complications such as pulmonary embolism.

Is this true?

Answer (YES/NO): NO